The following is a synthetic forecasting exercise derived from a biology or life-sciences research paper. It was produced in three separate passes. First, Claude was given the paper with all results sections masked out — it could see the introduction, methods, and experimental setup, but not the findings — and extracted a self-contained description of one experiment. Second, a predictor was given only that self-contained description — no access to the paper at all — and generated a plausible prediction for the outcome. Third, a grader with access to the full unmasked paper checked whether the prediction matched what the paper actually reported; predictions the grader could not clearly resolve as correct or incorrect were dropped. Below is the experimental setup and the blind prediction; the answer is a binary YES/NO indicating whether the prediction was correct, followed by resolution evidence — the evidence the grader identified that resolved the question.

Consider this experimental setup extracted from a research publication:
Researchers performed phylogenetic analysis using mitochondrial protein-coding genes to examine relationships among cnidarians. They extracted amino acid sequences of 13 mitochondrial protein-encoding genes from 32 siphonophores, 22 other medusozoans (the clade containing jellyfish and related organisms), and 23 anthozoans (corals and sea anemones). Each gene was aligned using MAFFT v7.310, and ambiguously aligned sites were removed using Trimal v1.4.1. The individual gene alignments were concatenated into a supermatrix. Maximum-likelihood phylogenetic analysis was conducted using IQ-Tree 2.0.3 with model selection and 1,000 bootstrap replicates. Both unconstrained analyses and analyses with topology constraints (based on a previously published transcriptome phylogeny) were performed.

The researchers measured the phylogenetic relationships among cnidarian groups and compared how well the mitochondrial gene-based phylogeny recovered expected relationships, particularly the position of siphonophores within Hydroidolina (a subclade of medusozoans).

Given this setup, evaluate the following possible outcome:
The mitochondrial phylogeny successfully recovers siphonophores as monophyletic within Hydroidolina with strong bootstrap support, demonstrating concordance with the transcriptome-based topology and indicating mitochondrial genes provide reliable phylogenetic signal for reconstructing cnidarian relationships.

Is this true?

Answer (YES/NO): NO